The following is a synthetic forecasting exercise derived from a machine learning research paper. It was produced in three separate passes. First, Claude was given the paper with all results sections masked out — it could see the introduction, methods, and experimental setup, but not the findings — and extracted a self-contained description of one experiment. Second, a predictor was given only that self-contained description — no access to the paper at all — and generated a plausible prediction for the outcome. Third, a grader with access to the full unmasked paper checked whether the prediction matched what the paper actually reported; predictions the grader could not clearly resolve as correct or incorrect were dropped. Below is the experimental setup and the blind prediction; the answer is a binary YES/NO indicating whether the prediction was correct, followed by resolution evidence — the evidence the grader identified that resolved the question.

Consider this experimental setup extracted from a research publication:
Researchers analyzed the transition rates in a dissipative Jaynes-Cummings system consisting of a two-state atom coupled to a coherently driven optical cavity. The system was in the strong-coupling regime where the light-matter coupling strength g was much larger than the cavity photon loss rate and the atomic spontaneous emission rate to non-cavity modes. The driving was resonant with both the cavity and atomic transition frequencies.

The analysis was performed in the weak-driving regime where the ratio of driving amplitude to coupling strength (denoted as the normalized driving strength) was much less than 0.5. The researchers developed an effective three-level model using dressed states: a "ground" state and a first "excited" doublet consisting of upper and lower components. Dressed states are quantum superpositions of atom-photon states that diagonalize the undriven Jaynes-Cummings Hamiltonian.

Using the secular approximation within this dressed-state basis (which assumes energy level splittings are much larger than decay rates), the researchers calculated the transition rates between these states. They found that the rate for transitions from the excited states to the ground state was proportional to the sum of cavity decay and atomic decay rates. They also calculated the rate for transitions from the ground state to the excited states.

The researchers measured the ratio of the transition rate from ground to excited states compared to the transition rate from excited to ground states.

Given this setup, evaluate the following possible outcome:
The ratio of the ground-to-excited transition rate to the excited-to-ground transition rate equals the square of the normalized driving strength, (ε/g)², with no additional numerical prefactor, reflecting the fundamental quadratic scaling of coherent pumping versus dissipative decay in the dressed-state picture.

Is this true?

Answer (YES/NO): NO